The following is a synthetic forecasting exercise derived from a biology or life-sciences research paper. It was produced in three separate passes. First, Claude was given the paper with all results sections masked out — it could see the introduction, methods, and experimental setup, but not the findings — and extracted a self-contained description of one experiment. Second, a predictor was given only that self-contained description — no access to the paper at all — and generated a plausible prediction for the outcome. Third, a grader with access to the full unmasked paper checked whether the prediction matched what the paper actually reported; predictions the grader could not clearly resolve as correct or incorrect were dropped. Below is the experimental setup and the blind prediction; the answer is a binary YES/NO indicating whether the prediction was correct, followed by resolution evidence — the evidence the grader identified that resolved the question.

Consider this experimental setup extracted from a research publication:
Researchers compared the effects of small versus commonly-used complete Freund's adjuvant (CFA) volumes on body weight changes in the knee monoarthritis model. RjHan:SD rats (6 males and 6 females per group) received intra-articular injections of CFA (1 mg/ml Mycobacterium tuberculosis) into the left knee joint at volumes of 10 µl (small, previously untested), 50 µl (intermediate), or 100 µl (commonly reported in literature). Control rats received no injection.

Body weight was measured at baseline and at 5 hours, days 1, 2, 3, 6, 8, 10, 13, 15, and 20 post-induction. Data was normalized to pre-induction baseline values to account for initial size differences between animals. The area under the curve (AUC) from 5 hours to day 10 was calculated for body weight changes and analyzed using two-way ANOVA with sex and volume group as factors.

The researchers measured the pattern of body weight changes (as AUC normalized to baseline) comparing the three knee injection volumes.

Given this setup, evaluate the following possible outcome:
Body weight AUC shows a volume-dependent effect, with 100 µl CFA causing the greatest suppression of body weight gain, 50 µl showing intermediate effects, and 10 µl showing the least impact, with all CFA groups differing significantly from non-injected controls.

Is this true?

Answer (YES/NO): NO